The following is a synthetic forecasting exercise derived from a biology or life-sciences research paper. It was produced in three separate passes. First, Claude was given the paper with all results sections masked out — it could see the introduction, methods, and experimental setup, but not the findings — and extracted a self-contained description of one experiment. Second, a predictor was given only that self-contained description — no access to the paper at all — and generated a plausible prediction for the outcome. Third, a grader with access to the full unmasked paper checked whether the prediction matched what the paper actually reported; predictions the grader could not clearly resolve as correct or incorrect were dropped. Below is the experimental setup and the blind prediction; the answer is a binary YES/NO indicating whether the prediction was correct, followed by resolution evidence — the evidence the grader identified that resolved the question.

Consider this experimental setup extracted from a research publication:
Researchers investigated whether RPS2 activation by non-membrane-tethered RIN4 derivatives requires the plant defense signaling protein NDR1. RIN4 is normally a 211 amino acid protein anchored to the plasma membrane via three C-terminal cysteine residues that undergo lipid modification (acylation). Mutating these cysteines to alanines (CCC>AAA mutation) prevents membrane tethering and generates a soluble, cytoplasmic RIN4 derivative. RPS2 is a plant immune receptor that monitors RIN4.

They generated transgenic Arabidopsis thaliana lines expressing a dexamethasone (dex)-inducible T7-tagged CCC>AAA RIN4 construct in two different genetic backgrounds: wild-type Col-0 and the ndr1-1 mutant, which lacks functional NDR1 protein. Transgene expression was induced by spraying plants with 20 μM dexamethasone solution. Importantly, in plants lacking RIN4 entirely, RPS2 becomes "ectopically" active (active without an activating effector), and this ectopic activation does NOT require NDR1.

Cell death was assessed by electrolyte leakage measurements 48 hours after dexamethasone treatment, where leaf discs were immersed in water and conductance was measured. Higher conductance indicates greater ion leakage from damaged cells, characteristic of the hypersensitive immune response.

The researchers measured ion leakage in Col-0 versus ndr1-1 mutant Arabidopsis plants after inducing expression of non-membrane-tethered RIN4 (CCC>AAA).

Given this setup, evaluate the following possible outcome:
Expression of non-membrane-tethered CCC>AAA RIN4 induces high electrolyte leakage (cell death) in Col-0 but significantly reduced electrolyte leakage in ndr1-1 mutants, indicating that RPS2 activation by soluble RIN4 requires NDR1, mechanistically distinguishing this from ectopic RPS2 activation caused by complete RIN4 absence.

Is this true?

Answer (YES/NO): YES